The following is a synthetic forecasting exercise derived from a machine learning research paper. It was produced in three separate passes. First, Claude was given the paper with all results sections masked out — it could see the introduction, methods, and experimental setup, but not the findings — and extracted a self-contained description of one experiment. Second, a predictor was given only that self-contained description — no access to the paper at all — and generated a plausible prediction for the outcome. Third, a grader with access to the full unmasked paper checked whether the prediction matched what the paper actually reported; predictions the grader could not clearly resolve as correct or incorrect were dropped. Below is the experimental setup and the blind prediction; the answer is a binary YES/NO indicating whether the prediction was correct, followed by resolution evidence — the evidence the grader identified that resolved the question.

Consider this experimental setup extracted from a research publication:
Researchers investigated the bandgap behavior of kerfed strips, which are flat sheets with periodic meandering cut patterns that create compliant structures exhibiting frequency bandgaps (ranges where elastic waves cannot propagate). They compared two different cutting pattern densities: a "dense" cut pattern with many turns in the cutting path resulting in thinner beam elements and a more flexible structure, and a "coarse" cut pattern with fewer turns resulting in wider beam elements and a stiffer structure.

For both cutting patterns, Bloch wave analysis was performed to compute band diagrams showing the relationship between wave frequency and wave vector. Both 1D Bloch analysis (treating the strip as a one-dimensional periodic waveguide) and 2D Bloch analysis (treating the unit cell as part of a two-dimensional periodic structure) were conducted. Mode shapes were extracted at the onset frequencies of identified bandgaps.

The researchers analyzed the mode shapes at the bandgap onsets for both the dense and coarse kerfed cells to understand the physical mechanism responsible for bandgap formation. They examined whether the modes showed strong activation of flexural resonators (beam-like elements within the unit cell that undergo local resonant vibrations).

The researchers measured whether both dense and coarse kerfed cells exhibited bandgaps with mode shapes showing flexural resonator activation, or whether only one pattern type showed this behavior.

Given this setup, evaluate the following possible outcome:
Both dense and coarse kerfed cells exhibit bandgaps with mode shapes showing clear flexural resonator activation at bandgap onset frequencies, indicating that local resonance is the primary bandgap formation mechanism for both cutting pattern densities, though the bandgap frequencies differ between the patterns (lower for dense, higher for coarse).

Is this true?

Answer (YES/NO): NO